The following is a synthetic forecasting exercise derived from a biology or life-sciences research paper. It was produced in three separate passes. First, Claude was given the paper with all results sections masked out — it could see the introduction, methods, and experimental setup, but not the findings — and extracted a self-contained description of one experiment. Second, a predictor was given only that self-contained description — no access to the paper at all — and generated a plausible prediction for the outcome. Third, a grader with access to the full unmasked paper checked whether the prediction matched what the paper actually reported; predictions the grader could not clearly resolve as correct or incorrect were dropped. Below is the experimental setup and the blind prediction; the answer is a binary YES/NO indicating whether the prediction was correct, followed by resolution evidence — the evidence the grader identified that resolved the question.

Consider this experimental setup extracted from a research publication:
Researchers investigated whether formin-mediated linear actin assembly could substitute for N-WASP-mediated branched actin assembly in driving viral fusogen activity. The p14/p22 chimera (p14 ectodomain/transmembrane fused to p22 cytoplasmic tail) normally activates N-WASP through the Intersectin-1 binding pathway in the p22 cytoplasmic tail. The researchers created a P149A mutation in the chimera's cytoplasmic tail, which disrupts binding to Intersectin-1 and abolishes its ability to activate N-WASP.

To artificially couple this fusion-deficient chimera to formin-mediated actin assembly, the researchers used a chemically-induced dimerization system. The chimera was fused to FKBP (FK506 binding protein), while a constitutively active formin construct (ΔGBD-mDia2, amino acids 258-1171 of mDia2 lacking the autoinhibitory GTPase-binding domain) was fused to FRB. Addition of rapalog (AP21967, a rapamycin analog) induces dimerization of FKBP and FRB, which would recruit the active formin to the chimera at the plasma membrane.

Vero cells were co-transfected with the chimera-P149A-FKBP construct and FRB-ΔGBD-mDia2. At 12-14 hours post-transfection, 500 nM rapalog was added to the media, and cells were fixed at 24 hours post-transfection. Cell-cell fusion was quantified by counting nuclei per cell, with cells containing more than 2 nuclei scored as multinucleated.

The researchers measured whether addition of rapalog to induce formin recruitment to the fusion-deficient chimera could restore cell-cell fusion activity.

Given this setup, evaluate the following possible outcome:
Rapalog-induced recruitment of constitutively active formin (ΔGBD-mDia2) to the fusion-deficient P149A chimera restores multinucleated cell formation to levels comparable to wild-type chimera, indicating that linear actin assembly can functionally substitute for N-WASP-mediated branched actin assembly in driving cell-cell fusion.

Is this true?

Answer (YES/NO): NO